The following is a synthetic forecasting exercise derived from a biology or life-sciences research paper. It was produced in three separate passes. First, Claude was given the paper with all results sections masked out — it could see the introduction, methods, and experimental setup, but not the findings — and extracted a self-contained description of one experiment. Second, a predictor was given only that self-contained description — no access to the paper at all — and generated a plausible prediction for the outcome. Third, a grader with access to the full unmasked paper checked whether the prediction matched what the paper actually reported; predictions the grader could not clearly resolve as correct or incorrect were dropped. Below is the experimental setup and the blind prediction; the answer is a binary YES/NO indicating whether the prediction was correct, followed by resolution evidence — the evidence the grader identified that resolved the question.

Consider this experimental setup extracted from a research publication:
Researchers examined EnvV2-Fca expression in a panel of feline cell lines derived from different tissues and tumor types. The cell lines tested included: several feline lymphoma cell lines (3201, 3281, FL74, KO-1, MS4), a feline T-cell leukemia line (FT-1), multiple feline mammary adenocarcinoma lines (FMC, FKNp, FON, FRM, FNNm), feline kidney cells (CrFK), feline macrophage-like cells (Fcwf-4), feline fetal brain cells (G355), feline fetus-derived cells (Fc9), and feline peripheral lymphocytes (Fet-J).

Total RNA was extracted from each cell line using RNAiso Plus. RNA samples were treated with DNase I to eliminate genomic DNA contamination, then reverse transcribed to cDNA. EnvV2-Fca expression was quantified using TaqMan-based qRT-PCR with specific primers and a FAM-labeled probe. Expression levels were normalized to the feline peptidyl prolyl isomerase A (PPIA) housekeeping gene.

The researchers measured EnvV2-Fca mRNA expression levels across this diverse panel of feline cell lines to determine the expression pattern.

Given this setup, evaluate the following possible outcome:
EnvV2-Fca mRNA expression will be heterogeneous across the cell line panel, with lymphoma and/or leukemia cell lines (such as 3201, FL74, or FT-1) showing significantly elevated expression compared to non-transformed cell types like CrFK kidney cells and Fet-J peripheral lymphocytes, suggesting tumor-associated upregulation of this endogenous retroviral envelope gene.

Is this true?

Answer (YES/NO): NO